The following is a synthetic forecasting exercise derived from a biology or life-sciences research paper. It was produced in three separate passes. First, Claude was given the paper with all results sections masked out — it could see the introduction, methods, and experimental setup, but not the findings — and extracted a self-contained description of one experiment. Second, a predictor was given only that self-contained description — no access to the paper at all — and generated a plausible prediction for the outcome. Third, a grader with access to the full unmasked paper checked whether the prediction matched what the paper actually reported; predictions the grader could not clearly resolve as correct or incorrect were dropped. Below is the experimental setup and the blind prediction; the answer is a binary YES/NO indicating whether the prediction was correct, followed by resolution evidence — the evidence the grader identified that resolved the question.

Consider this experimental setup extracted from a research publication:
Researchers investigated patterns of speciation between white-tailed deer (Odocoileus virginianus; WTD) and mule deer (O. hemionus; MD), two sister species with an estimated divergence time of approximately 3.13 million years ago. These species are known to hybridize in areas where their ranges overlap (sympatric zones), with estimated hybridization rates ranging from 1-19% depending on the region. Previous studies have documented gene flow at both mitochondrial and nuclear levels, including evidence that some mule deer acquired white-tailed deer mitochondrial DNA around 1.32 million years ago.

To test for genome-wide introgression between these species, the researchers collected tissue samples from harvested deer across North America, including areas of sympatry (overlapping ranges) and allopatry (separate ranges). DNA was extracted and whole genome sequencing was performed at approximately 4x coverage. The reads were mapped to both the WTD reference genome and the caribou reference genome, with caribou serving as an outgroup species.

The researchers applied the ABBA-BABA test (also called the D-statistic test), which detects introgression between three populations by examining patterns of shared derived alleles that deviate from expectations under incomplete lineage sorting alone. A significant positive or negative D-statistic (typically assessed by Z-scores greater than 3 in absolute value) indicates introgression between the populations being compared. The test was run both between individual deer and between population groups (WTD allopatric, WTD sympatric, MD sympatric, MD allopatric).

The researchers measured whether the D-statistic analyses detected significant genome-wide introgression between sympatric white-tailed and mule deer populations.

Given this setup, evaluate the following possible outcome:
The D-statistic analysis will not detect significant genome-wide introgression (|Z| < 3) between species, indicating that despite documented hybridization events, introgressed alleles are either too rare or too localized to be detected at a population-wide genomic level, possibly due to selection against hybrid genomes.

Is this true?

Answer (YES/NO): NO